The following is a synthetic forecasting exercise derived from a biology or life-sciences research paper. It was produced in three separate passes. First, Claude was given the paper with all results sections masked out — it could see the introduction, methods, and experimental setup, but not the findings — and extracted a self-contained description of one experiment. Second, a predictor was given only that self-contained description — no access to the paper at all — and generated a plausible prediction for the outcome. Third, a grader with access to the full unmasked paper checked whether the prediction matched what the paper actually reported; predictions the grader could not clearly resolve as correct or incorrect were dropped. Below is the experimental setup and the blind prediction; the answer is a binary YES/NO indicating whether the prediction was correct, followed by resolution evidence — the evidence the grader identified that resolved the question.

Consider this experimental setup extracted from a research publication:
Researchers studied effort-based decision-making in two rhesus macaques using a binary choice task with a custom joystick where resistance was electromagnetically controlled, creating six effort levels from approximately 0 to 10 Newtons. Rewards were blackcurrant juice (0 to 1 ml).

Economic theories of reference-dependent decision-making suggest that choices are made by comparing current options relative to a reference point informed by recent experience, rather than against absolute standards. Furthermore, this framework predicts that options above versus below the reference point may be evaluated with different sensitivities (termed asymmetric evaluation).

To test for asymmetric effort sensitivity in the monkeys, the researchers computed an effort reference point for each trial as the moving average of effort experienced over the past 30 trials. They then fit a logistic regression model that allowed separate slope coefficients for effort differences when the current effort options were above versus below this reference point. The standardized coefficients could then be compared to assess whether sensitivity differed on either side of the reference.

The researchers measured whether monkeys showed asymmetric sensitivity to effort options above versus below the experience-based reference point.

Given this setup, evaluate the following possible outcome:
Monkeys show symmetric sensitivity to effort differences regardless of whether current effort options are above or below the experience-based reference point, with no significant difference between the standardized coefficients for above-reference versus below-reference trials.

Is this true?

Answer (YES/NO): NO